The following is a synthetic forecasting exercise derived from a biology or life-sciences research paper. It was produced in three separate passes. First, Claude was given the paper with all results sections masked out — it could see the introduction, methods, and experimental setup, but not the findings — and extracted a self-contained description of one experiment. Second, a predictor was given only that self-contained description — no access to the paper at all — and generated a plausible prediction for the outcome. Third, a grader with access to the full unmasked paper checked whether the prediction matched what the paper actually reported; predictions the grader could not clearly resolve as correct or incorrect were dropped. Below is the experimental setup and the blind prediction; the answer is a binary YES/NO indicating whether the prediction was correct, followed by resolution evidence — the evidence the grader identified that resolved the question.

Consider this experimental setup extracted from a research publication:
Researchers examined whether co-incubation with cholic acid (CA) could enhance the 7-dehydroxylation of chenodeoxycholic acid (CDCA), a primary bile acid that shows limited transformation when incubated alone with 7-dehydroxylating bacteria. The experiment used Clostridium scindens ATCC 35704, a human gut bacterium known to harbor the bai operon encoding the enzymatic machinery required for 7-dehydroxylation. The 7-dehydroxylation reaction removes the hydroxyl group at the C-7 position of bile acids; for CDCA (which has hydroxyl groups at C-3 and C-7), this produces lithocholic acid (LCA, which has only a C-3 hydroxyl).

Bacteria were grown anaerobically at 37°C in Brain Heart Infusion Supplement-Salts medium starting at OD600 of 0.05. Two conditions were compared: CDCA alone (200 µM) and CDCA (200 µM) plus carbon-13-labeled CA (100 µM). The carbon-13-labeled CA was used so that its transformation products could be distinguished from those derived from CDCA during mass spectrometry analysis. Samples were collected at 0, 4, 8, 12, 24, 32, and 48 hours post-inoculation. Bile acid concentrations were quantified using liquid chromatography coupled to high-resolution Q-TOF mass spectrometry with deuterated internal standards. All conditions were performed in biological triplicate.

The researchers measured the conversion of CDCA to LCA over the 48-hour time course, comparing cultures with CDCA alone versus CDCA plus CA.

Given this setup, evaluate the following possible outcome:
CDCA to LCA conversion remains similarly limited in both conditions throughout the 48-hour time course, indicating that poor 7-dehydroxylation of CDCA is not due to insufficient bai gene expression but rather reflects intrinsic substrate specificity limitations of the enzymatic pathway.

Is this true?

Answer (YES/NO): NO